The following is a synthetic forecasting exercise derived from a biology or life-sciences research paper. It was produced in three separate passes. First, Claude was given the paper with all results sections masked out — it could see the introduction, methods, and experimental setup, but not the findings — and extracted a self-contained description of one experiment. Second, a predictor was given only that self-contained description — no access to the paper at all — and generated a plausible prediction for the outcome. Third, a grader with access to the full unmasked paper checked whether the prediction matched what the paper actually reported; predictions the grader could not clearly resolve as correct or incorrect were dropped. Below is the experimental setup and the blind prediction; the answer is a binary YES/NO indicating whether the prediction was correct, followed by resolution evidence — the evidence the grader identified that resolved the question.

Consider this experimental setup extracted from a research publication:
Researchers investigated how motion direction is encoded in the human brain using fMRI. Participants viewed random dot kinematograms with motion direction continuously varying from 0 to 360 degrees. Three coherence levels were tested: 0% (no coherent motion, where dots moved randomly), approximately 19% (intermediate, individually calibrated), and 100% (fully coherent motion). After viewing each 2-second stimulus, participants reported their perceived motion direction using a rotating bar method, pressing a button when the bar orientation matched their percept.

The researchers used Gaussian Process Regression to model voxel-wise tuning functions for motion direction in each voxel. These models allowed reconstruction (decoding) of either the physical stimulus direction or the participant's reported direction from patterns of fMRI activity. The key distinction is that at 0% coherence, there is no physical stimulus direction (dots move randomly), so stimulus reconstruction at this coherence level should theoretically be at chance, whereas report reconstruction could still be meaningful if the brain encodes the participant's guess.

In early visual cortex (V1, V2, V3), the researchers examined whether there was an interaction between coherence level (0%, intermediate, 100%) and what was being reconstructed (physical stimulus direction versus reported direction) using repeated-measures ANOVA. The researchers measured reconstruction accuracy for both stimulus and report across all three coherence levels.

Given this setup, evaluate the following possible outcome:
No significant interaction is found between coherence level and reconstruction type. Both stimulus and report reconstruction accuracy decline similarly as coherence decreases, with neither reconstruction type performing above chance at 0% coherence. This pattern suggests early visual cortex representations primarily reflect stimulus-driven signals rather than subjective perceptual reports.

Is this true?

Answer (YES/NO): NO